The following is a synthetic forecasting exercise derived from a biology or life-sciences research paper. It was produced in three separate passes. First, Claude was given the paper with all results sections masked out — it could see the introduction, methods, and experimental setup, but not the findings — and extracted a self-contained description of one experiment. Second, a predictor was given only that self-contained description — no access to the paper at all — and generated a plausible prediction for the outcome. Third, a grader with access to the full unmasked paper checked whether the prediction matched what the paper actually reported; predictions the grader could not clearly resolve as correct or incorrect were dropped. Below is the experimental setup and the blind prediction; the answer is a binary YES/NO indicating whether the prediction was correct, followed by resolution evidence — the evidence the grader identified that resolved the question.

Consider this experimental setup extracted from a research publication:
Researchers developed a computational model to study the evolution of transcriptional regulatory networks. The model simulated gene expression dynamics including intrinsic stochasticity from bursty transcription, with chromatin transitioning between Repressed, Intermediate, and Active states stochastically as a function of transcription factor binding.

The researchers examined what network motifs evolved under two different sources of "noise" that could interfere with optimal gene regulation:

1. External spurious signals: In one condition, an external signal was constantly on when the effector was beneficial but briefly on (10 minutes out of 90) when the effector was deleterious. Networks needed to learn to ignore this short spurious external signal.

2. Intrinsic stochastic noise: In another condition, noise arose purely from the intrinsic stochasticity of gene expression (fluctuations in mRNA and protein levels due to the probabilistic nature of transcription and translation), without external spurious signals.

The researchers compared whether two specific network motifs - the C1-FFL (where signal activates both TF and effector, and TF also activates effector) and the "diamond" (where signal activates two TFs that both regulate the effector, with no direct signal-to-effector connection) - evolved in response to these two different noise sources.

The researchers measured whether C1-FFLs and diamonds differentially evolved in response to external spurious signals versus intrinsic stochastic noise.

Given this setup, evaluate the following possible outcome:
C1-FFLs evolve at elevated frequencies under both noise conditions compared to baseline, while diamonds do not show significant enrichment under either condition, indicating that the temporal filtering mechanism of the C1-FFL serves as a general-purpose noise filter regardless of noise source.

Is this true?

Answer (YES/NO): NO